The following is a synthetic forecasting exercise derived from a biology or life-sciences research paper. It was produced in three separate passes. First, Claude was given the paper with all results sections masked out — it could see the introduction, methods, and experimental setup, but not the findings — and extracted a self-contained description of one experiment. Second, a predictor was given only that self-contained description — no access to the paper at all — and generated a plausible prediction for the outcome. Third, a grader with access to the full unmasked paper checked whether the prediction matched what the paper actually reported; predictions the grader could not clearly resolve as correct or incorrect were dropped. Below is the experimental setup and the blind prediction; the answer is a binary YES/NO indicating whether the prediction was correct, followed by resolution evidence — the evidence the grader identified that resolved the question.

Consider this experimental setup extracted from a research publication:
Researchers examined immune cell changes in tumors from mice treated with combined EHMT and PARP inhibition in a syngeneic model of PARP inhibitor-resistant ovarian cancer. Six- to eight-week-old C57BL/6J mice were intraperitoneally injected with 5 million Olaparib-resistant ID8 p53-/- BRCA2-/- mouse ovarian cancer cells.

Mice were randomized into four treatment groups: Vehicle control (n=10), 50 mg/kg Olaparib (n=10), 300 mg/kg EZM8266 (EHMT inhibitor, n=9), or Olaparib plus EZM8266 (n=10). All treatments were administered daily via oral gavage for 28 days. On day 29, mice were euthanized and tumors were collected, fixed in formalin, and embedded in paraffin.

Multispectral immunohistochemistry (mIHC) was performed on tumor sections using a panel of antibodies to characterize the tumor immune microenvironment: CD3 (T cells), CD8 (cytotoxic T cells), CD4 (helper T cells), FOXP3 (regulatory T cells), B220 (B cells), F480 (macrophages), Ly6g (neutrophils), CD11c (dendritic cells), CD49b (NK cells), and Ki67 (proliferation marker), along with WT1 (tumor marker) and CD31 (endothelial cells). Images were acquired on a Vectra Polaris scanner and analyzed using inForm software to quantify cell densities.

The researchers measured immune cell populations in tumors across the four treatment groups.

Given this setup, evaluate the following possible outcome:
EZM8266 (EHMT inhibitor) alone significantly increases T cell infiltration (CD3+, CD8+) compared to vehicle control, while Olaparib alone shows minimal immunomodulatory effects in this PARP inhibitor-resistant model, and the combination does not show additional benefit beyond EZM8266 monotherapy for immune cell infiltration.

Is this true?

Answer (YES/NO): NO